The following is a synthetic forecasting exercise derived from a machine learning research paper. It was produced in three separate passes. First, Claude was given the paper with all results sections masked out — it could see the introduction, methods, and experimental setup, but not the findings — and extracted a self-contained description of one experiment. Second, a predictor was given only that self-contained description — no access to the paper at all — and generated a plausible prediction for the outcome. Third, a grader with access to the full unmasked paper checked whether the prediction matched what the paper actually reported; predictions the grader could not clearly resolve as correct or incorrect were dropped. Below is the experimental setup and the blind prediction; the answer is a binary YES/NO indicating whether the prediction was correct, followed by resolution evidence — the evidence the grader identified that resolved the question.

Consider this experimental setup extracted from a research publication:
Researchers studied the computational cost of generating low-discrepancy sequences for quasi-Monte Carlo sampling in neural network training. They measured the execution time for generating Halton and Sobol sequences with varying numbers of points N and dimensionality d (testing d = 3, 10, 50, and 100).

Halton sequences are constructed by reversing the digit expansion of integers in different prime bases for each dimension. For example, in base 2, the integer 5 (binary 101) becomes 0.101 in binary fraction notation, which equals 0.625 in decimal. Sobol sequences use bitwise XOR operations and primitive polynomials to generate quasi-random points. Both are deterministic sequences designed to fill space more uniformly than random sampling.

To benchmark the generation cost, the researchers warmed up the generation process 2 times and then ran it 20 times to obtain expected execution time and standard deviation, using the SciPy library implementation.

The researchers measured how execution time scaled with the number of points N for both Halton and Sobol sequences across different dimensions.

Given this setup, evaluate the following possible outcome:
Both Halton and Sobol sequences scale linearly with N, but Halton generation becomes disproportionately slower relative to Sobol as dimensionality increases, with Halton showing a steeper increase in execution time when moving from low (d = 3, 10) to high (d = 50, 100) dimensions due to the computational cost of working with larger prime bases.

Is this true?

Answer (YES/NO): NO